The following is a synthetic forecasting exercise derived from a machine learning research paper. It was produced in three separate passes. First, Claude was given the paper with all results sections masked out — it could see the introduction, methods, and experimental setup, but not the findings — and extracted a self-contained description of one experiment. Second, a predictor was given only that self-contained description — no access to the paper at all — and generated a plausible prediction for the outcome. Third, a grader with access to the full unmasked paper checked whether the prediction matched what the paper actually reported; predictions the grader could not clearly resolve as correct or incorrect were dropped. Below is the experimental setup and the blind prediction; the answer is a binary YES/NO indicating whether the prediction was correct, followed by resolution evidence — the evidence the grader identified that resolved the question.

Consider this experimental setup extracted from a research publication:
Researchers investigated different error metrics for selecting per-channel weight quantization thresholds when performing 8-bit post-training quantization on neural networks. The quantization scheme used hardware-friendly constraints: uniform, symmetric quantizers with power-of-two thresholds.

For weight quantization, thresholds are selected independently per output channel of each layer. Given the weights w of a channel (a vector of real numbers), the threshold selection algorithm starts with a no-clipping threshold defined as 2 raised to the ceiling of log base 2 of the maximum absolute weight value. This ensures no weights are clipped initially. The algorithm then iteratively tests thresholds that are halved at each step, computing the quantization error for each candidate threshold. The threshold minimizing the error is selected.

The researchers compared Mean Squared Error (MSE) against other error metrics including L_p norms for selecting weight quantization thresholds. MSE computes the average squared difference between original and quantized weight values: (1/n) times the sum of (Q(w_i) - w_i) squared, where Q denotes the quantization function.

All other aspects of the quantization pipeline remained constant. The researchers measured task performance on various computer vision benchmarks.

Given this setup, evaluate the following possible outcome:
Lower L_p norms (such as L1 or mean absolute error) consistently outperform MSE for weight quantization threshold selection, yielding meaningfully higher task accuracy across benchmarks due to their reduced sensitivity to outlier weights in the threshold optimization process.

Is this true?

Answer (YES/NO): NO